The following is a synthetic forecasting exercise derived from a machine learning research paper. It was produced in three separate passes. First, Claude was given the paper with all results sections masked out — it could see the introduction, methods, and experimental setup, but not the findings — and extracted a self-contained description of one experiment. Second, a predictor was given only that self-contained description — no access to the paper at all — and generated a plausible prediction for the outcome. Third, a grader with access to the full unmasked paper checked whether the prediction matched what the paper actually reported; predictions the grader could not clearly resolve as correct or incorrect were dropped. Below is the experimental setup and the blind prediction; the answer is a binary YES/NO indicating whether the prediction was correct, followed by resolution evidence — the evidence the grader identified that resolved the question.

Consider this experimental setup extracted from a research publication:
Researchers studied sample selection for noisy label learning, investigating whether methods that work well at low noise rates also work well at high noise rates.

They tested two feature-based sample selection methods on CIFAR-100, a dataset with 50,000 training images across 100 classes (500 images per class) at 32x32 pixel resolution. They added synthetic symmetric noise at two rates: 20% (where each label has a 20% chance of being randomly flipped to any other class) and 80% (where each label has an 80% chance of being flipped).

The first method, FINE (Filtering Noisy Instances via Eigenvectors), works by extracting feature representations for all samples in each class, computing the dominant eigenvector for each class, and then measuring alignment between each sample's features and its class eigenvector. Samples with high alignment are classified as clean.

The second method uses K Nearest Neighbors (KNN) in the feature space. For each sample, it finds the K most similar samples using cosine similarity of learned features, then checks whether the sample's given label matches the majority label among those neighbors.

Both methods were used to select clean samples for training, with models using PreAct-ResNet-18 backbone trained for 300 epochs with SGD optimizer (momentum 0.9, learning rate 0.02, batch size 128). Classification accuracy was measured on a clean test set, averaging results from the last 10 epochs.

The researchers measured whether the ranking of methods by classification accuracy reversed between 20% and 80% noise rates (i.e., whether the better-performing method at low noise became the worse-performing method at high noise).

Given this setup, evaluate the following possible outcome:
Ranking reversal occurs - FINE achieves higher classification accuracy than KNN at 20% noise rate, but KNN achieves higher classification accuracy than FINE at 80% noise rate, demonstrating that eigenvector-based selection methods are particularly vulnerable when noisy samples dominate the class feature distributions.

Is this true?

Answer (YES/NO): YES